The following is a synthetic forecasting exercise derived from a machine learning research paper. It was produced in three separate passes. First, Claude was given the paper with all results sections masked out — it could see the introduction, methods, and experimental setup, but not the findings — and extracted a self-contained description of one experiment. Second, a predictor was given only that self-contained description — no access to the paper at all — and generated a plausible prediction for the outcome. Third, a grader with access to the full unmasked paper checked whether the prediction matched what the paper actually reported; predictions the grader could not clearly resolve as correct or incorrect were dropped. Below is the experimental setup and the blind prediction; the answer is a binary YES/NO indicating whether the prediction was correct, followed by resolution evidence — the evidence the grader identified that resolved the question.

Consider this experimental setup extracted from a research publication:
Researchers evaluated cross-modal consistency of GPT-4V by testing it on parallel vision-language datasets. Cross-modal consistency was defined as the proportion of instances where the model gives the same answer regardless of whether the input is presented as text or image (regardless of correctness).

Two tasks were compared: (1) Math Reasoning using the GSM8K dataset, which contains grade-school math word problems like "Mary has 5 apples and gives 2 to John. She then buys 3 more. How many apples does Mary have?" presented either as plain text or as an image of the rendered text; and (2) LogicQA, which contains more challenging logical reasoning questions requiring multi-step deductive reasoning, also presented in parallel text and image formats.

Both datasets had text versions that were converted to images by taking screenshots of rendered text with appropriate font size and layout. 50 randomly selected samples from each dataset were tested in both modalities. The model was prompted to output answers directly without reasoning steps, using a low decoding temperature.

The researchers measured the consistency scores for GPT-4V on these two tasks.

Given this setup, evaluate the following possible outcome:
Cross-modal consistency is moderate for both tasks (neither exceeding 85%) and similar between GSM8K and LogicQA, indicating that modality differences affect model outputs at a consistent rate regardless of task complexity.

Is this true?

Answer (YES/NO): NO